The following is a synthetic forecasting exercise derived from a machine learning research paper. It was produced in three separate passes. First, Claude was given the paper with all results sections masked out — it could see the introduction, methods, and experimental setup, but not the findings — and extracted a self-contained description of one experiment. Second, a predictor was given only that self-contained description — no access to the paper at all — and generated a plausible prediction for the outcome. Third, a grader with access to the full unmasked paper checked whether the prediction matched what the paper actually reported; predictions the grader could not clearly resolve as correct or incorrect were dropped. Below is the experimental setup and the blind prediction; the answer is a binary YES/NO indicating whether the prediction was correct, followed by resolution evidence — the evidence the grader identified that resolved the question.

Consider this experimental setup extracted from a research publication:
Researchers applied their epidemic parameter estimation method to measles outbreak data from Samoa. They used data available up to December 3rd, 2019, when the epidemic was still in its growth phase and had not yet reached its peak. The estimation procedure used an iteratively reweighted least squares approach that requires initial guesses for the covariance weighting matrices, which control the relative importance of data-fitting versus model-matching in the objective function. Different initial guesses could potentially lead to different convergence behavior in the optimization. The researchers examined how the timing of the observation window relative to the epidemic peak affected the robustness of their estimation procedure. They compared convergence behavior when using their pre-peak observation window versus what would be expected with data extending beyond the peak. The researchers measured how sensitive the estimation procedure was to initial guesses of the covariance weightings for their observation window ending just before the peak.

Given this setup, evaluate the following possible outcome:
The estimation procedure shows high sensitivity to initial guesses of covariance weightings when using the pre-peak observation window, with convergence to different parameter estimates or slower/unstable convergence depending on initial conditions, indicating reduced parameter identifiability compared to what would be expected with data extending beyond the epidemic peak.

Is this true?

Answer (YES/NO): YES